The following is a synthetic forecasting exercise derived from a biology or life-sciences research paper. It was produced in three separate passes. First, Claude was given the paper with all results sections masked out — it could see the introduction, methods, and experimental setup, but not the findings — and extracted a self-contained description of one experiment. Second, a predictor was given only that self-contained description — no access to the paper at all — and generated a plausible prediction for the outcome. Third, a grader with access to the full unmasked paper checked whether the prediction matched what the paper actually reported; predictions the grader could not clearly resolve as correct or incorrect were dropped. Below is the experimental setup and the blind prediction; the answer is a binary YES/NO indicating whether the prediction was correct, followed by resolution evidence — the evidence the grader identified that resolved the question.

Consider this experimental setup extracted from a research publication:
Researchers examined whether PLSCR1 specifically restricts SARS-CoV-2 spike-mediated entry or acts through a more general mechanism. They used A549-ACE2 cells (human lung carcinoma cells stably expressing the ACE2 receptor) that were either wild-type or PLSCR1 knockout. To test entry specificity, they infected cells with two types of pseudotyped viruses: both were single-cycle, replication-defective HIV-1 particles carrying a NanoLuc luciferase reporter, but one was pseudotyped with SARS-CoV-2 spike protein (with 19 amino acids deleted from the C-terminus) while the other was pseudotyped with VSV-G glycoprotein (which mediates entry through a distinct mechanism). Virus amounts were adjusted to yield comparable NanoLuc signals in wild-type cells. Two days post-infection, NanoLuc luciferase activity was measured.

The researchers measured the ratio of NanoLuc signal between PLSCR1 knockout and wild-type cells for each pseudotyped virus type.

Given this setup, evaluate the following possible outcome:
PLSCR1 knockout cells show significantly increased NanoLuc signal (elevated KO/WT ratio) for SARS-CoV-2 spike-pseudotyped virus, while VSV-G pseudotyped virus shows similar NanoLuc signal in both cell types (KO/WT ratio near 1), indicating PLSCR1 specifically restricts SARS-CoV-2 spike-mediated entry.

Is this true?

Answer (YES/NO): YES